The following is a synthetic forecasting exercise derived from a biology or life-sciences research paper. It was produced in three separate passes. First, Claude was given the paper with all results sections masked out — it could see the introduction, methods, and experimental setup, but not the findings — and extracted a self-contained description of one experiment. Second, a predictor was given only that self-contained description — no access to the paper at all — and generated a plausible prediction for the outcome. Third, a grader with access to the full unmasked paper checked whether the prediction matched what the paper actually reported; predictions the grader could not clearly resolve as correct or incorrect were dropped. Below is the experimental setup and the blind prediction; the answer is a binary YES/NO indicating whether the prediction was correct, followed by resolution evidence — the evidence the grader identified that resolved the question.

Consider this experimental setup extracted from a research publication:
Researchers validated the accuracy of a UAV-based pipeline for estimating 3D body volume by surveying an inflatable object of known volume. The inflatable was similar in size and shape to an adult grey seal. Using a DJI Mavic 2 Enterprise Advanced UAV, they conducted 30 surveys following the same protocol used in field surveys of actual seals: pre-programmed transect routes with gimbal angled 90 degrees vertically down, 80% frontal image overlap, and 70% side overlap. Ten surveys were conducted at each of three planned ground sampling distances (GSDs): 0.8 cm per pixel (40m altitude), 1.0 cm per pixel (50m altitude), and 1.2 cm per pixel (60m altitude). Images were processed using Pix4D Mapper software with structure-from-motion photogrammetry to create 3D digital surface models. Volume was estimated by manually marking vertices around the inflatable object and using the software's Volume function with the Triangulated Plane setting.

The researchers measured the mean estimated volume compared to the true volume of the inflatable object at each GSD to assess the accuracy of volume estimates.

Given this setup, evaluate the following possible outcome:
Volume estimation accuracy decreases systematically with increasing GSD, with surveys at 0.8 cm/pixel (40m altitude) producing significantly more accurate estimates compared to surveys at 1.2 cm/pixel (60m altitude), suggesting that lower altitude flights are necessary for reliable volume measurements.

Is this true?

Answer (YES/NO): YES